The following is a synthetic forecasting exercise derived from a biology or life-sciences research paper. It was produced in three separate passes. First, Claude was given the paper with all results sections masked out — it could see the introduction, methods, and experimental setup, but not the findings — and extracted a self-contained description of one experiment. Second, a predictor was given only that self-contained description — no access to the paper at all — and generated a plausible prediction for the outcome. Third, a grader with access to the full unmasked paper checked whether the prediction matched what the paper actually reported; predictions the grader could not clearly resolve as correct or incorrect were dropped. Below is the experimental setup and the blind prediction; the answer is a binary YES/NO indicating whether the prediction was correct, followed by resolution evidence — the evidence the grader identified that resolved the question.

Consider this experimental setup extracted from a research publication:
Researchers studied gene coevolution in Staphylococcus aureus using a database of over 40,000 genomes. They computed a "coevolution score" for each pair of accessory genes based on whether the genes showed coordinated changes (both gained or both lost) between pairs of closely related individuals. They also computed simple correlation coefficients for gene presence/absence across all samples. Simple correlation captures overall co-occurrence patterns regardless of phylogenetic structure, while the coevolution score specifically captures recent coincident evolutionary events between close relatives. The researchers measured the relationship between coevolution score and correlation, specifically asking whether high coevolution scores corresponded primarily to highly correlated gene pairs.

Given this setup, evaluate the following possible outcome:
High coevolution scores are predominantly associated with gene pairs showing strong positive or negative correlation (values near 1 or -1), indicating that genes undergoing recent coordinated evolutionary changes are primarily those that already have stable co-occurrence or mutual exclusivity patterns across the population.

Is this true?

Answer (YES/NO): YES